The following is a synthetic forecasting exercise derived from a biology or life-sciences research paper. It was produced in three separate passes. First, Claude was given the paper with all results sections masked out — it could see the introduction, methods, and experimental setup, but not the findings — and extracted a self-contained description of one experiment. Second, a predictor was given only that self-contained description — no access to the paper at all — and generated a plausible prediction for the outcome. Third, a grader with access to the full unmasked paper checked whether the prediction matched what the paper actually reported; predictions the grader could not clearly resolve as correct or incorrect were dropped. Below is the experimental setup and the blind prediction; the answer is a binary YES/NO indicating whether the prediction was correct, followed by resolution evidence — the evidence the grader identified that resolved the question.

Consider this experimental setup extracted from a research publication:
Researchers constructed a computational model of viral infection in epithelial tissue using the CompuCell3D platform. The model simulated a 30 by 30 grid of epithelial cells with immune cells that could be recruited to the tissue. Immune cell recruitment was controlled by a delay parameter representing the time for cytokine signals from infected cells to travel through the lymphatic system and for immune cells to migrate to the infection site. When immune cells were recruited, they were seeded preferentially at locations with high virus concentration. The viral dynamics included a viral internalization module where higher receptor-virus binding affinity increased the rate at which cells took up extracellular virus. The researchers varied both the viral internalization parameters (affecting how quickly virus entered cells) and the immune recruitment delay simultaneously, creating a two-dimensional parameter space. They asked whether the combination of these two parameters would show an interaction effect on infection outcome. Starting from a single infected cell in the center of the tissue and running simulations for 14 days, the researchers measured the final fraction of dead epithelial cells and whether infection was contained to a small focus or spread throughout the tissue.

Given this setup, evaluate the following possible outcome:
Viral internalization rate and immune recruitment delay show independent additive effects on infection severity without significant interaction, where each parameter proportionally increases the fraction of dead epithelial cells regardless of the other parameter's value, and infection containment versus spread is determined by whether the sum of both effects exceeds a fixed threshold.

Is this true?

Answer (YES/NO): NO